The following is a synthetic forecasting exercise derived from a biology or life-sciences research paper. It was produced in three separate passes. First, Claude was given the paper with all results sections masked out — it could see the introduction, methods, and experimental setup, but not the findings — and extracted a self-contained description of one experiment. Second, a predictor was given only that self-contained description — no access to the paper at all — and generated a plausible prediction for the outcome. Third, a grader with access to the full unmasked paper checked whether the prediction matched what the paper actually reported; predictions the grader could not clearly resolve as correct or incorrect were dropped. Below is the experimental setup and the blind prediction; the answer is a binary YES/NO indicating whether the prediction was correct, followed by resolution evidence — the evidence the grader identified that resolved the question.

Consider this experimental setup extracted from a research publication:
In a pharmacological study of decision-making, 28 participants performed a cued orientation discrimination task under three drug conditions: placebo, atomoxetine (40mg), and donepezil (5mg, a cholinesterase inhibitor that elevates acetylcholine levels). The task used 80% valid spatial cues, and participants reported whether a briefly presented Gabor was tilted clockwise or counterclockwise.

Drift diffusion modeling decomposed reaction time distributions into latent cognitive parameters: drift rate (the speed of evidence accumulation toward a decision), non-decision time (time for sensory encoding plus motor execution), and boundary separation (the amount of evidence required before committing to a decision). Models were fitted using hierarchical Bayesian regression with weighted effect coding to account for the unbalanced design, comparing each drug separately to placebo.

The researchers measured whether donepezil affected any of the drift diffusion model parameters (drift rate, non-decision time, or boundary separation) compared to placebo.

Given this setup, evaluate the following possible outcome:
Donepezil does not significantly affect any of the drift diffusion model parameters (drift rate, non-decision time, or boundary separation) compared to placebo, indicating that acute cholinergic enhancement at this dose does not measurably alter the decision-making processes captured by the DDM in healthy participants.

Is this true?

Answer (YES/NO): YES